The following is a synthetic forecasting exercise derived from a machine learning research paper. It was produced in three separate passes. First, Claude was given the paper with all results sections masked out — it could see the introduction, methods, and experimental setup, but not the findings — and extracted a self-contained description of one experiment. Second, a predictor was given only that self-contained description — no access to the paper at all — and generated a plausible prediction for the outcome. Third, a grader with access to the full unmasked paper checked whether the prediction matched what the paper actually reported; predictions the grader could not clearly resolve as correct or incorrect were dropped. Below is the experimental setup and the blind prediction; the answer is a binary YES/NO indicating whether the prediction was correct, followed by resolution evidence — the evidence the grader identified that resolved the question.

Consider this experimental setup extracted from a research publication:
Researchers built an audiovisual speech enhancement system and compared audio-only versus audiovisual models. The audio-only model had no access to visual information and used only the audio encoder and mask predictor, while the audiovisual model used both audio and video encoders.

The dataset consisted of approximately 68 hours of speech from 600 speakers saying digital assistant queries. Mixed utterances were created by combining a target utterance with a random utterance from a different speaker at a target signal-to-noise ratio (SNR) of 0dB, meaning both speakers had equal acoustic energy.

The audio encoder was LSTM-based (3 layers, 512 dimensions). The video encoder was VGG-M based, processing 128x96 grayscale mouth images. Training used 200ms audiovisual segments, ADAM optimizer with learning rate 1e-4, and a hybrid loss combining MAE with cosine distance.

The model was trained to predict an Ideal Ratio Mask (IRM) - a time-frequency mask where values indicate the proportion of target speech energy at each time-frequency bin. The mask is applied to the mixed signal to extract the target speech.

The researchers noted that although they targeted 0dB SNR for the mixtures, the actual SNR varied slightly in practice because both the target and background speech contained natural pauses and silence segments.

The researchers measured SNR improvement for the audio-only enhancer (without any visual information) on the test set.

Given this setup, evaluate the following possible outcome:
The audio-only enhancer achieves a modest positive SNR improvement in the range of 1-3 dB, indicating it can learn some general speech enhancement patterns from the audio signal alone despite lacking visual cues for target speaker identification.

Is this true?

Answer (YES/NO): NO